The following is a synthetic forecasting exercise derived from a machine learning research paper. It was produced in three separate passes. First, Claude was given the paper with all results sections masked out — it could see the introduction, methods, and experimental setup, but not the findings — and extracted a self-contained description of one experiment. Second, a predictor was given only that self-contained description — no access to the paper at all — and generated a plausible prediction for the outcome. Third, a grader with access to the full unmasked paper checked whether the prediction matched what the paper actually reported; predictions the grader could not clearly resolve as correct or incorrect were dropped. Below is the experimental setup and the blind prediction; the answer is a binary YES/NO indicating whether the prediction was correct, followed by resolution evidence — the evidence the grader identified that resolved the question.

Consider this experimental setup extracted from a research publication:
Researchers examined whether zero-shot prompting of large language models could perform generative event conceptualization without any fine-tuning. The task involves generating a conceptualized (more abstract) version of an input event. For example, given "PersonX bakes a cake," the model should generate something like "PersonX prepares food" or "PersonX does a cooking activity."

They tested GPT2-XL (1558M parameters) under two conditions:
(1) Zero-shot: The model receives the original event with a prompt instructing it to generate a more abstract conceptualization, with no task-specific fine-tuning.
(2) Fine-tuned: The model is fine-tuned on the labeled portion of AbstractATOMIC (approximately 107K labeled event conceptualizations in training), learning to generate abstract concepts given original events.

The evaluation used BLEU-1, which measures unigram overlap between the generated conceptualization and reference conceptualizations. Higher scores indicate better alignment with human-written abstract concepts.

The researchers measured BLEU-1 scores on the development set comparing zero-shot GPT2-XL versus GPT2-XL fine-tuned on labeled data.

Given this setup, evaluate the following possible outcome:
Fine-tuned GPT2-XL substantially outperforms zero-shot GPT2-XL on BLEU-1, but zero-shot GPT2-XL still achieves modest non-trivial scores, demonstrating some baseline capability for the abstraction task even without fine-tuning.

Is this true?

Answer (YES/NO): YES